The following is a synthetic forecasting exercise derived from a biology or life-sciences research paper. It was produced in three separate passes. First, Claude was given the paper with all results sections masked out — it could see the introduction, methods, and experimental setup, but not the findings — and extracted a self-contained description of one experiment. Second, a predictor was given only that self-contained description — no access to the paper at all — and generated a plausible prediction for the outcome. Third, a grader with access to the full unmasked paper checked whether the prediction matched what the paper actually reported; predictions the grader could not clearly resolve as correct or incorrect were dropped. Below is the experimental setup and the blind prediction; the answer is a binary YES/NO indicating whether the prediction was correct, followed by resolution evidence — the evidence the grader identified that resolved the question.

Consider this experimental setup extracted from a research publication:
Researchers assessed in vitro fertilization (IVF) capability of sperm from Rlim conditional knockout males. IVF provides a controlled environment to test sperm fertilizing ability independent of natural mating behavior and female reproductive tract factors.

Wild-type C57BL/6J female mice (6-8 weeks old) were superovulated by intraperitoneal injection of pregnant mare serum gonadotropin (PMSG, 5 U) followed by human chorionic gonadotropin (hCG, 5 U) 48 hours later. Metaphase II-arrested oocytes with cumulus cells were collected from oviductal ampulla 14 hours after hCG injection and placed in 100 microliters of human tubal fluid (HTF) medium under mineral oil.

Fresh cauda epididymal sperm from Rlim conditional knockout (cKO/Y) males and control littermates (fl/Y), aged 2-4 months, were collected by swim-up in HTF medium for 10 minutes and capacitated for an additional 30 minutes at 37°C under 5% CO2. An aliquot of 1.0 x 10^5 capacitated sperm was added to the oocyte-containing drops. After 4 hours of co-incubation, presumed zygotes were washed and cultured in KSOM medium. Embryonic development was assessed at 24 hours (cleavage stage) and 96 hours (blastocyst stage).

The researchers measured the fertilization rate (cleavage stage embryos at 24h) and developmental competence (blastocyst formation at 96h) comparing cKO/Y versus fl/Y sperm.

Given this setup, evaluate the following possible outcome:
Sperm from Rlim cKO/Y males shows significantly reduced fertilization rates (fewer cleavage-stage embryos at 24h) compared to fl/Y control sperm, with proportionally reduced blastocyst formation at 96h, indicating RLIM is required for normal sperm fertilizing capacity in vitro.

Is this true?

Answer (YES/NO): YES